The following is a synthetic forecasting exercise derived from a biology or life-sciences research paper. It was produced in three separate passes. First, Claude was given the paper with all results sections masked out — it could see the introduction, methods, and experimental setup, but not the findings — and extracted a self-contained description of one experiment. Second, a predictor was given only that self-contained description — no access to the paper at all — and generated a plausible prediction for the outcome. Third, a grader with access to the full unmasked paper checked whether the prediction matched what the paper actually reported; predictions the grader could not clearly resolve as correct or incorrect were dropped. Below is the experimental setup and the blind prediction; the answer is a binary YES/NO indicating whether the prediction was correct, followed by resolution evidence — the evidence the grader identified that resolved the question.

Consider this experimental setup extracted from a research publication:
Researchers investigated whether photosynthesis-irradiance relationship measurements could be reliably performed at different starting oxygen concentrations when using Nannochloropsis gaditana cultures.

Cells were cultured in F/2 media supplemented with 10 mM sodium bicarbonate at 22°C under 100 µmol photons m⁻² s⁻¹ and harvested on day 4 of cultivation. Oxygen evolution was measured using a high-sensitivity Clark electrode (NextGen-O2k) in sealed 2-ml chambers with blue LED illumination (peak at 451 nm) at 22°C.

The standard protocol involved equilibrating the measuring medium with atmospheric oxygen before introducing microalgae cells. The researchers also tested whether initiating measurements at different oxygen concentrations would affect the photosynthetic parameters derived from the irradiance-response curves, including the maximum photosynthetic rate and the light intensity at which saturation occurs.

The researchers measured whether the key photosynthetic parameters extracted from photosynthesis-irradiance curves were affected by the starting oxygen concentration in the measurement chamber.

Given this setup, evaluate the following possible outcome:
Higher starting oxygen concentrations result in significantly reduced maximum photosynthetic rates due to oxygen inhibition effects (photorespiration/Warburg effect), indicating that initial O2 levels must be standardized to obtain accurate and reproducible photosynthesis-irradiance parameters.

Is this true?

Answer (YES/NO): NO